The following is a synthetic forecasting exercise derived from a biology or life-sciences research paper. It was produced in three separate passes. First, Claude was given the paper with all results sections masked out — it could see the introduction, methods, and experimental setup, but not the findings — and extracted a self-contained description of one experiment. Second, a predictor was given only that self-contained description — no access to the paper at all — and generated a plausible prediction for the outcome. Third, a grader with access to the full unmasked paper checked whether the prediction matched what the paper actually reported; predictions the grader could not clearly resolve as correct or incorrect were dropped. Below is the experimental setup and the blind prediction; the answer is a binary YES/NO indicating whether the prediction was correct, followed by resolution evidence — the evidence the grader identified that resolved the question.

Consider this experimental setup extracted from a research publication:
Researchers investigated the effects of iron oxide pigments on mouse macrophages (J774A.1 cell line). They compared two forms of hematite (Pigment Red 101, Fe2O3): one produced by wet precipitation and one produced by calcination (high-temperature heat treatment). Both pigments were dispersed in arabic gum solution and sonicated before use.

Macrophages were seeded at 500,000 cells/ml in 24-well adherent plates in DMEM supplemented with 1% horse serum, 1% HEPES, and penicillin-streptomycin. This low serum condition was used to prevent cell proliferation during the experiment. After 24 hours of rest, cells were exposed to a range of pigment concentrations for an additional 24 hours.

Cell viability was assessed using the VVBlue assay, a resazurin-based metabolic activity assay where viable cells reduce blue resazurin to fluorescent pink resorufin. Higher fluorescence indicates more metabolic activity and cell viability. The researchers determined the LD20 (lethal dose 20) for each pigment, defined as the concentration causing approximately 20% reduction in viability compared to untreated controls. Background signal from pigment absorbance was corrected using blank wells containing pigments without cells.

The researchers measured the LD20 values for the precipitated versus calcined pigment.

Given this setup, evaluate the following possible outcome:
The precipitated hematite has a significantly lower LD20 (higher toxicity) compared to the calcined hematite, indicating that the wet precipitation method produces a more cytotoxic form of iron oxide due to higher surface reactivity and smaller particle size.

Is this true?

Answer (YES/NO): NO